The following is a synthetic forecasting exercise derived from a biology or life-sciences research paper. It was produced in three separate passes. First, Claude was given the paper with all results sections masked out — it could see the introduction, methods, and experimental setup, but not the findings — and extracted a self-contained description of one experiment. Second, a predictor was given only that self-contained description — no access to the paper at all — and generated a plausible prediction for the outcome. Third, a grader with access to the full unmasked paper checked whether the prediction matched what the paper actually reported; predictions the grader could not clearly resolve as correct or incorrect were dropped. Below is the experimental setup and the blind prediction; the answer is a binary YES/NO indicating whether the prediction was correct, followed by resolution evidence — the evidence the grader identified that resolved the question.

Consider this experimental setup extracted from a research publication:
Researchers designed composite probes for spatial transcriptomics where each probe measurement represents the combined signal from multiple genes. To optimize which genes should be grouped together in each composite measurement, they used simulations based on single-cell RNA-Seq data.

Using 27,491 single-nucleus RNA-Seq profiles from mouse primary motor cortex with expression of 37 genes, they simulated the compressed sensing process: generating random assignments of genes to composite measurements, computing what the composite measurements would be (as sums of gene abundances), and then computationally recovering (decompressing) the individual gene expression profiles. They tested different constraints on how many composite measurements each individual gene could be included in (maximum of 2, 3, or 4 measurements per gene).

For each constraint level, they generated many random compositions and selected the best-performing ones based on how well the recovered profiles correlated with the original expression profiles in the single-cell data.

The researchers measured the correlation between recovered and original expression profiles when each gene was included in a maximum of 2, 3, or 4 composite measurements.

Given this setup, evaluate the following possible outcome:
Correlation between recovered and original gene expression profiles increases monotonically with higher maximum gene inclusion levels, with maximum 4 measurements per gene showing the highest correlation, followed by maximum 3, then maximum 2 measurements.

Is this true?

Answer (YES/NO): YES